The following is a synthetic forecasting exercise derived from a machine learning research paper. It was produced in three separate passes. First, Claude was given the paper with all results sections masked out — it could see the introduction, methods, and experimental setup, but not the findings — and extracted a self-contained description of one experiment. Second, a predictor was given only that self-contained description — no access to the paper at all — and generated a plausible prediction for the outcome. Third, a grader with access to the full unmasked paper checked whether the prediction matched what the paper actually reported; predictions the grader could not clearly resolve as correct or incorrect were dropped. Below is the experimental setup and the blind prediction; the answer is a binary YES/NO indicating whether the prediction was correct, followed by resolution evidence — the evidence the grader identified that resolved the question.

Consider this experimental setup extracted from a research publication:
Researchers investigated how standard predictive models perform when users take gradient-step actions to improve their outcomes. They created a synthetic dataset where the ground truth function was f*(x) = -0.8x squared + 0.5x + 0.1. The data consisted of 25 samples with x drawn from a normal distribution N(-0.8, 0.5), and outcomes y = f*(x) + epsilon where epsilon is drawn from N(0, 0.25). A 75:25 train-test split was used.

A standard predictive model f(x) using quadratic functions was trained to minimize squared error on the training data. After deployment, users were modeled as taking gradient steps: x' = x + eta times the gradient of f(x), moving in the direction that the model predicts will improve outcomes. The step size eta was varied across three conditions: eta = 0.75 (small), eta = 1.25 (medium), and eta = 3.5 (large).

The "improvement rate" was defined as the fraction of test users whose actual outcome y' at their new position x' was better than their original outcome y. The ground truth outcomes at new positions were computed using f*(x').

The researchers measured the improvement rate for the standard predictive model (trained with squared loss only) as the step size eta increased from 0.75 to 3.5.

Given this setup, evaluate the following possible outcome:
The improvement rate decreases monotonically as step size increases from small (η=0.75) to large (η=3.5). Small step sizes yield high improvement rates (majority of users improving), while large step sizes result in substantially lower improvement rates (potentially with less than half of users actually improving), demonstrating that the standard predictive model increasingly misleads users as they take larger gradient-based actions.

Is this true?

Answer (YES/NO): YES